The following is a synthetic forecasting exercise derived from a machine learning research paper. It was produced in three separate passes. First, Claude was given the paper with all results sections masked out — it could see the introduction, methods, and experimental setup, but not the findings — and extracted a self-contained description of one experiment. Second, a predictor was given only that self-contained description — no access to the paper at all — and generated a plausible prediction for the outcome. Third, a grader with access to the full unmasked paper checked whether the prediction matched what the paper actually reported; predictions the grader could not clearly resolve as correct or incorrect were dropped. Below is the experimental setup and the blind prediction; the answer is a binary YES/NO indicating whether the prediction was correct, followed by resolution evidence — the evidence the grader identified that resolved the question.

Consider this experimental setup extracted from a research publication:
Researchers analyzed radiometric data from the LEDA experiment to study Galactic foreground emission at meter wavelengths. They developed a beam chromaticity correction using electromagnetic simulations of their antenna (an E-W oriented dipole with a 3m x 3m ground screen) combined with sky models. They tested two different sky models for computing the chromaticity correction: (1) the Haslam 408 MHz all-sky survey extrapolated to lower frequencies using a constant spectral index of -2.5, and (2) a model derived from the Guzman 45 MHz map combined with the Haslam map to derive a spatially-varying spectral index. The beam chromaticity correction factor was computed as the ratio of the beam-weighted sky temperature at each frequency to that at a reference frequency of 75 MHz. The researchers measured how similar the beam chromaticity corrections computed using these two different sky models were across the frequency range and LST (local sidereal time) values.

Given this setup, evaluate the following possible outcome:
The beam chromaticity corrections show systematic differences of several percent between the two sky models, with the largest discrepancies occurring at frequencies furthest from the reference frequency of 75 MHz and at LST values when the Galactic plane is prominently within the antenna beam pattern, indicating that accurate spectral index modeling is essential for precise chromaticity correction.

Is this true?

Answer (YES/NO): NO